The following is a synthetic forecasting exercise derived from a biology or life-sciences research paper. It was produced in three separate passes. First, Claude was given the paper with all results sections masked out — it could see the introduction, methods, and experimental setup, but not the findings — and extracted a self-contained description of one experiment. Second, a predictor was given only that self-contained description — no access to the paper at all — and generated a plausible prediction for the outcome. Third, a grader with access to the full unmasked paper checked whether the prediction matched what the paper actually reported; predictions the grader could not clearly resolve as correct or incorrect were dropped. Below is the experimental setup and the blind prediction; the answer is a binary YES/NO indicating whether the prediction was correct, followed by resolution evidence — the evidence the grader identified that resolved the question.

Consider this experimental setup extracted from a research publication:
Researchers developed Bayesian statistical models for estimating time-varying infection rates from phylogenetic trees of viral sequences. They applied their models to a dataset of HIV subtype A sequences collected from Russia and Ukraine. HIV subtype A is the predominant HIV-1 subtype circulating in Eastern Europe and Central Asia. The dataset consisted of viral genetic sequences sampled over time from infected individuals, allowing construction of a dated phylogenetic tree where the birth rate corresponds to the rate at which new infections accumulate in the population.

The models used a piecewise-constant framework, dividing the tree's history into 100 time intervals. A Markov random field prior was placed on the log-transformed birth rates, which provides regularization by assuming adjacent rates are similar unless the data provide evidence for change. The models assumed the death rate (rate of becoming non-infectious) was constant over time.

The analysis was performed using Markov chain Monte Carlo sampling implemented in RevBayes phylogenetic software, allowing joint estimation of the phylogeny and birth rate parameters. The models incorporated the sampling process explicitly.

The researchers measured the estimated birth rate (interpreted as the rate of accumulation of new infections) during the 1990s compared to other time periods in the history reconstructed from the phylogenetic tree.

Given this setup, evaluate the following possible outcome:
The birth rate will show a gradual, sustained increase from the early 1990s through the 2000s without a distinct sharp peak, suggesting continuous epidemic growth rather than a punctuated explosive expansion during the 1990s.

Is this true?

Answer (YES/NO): NO